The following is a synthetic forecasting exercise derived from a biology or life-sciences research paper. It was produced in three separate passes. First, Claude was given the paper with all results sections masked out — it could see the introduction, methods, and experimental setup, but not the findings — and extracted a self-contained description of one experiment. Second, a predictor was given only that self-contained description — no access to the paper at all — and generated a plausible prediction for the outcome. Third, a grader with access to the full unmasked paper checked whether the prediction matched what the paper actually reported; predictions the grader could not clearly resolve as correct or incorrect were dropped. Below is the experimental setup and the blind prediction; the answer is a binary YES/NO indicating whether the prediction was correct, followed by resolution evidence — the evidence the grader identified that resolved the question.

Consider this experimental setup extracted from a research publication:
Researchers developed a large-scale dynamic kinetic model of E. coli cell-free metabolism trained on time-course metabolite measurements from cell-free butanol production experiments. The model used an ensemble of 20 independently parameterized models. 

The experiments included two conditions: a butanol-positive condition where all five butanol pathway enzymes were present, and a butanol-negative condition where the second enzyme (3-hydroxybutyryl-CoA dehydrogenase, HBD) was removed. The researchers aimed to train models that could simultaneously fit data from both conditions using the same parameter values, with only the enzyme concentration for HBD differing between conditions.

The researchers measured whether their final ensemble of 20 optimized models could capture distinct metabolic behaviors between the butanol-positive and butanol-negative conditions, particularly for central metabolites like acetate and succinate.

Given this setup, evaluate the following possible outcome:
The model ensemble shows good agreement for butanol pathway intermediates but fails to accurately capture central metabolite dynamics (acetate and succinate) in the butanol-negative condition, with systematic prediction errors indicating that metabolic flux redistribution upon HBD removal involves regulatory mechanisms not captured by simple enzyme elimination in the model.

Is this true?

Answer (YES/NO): NO